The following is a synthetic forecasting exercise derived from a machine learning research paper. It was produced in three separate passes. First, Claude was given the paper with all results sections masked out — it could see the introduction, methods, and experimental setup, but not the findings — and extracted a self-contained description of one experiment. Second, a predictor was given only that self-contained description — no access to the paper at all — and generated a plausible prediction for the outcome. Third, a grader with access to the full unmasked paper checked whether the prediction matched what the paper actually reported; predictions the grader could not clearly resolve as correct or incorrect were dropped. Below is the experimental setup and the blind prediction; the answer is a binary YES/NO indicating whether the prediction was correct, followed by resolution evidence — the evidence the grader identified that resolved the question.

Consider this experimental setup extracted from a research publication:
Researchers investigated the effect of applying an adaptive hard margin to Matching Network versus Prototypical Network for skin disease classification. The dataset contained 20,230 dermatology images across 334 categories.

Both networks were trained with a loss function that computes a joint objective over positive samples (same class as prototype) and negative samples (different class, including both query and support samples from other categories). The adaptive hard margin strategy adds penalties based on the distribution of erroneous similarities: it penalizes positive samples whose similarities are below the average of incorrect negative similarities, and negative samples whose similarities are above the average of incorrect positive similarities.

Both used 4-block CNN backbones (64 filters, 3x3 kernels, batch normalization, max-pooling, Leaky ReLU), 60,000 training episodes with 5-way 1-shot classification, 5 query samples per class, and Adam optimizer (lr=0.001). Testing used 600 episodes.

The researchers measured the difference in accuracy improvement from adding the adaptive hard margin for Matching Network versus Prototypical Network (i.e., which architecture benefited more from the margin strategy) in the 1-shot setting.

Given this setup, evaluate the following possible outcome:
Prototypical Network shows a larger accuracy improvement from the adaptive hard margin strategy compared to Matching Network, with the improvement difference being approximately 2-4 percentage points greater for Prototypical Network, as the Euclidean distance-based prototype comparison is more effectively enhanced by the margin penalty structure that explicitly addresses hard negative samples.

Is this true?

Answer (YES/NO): NO